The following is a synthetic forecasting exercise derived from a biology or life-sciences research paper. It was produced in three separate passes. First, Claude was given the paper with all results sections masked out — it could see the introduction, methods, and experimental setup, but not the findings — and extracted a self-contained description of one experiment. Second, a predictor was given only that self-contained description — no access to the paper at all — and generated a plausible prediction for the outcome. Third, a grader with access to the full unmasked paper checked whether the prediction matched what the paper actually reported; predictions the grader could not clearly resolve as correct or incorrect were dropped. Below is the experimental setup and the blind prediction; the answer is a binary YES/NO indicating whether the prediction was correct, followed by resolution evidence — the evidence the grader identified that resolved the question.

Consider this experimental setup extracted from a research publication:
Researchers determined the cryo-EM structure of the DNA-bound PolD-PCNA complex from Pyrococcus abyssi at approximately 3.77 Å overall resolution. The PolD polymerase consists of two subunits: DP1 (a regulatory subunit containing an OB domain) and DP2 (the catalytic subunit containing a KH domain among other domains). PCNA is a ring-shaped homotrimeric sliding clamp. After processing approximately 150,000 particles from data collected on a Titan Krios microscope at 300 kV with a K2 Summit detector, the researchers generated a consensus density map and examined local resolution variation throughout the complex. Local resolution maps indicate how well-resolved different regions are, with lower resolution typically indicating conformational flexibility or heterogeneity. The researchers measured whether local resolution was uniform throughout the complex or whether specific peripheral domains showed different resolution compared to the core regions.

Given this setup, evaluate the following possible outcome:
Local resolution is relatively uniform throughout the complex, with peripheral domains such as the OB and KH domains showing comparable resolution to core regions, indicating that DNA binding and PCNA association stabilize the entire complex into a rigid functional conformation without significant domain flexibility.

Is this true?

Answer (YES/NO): NO